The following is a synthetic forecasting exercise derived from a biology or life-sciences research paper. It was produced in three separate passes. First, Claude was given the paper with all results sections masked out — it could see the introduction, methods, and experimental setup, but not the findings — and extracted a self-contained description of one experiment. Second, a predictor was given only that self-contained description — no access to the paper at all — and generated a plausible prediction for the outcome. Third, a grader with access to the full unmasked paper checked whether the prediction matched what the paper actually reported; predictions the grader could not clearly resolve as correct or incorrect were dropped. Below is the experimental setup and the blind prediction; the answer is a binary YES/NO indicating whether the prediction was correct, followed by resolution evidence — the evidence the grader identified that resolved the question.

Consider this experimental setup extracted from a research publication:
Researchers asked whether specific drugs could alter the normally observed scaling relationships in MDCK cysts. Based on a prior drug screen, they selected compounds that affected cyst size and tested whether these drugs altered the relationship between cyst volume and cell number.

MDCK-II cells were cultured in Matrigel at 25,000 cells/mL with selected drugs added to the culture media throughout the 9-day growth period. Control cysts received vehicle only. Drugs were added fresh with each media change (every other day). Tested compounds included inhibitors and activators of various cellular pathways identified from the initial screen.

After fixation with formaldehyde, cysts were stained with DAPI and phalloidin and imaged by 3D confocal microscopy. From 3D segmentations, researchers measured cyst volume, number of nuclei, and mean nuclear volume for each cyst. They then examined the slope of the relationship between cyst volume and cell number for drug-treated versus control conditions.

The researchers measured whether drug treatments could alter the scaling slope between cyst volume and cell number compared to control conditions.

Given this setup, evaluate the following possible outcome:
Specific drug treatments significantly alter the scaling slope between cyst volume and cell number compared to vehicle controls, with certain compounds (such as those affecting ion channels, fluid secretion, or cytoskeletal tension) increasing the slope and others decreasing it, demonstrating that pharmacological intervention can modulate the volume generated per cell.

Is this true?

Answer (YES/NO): NO